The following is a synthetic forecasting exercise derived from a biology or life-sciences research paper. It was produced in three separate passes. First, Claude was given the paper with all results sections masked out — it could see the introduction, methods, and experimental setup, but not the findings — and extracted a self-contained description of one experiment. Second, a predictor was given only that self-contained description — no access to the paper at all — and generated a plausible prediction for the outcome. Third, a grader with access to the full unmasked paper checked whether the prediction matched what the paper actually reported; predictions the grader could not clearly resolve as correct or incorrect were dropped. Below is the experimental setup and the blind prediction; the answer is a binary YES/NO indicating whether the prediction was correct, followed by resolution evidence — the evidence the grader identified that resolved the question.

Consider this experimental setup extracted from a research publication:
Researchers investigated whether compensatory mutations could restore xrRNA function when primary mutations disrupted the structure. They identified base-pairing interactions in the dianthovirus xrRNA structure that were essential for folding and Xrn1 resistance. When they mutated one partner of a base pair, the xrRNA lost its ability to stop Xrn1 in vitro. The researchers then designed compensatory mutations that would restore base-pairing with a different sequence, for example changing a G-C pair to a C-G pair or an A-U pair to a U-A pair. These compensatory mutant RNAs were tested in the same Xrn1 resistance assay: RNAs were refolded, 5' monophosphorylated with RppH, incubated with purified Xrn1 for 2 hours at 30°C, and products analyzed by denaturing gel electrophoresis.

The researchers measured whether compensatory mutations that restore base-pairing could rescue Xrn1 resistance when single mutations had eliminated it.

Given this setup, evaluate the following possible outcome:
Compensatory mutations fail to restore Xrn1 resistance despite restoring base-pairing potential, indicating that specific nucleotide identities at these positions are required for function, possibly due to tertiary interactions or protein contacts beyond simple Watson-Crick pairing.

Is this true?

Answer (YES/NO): NO